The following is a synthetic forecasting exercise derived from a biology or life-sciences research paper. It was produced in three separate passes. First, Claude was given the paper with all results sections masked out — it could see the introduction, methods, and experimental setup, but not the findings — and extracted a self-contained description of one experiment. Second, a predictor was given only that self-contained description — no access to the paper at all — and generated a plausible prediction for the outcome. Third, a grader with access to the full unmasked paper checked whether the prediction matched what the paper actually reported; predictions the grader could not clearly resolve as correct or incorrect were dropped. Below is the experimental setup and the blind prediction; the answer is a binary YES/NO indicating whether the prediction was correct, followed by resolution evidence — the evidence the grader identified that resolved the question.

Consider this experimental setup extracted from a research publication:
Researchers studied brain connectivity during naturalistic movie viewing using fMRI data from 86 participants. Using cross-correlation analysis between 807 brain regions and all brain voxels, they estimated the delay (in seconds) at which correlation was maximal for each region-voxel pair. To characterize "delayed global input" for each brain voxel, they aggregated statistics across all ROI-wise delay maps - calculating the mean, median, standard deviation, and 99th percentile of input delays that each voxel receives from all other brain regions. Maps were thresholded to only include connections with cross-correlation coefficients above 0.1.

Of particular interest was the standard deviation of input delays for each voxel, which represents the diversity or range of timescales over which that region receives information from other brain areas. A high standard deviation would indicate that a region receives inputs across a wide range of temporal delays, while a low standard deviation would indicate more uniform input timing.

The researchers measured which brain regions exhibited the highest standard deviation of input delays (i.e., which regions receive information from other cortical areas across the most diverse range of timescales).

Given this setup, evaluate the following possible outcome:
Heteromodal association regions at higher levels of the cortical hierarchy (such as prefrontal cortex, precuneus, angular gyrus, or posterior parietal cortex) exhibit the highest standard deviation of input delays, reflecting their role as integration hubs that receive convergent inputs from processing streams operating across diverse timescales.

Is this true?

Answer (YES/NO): NO